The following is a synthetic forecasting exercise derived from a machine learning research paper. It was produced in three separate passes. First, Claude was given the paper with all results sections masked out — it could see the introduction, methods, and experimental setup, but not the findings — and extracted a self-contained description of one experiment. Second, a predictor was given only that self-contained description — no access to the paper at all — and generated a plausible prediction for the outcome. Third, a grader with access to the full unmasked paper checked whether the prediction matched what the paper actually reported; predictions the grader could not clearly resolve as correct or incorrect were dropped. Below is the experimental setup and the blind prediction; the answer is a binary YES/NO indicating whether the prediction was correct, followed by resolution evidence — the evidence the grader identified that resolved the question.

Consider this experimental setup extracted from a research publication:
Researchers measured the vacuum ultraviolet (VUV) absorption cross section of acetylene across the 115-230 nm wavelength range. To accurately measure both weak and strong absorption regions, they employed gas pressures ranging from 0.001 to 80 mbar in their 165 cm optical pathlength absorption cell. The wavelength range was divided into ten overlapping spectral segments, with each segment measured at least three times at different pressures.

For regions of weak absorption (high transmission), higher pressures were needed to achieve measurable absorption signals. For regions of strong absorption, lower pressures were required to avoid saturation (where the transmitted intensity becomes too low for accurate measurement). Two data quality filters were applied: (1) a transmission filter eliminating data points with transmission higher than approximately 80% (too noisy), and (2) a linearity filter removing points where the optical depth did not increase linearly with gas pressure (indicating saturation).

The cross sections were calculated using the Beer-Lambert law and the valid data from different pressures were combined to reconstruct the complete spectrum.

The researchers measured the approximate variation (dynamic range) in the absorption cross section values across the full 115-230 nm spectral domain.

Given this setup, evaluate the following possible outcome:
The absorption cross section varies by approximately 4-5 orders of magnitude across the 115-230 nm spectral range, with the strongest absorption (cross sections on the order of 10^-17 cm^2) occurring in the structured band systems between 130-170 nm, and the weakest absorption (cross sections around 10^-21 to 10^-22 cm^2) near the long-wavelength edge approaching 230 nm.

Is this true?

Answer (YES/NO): YES